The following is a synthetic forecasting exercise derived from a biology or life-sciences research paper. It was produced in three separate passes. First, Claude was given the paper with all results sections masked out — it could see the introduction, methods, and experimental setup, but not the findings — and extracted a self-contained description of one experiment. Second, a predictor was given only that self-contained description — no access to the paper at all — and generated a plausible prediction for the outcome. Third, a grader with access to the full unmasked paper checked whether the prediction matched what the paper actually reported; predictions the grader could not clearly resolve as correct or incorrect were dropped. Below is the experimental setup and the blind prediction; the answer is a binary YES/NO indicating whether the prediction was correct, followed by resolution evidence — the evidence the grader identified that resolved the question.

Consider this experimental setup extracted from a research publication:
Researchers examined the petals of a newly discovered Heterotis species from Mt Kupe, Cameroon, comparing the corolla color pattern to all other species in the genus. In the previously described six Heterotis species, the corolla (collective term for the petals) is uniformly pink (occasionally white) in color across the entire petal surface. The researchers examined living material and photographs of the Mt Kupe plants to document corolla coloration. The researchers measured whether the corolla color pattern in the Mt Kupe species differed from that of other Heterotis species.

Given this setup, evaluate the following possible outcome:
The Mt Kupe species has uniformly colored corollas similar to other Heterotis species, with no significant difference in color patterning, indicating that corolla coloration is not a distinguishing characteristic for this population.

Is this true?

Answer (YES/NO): NO